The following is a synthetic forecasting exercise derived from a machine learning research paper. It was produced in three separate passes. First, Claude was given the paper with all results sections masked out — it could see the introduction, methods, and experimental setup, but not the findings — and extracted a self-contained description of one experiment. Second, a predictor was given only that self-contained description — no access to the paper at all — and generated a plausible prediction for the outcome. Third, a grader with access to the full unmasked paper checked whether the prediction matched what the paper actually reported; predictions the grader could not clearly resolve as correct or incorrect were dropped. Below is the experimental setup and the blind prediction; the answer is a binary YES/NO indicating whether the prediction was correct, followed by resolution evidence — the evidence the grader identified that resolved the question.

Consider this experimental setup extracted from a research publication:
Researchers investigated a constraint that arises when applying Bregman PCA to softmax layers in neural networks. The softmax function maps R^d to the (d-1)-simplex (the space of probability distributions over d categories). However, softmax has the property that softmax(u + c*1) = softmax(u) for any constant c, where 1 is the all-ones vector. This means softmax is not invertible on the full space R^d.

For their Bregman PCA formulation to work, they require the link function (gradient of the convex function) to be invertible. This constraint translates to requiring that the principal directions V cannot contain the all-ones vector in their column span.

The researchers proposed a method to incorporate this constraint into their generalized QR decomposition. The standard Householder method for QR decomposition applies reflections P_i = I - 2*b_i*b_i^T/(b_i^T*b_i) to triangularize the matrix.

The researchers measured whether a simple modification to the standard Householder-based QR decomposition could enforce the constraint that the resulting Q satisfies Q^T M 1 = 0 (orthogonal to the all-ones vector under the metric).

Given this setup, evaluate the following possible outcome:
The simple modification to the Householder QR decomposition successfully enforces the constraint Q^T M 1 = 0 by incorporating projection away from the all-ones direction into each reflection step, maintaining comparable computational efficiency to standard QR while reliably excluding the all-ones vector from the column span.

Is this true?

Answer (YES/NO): NO